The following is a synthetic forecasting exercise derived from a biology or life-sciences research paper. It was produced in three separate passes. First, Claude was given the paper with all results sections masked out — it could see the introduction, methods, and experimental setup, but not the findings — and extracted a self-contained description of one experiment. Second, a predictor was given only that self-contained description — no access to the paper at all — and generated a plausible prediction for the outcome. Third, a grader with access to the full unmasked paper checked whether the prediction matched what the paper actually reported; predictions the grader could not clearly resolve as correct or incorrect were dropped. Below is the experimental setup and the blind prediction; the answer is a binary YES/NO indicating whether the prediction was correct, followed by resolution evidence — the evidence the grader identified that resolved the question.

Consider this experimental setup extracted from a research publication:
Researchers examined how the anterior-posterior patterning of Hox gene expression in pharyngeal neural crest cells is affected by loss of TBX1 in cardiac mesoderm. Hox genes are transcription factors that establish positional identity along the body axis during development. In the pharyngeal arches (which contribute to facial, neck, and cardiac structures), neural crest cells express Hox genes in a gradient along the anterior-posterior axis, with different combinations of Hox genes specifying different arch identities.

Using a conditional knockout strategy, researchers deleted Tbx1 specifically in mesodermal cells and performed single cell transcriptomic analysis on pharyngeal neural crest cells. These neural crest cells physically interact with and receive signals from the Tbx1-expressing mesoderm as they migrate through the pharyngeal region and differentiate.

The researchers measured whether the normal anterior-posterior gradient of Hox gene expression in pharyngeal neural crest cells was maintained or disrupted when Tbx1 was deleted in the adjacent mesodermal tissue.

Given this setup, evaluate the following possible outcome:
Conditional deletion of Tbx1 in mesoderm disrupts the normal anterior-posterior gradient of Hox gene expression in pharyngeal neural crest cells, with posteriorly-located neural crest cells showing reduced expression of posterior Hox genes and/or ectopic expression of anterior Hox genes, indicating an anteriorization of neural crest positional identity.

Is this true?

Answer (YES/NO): YES